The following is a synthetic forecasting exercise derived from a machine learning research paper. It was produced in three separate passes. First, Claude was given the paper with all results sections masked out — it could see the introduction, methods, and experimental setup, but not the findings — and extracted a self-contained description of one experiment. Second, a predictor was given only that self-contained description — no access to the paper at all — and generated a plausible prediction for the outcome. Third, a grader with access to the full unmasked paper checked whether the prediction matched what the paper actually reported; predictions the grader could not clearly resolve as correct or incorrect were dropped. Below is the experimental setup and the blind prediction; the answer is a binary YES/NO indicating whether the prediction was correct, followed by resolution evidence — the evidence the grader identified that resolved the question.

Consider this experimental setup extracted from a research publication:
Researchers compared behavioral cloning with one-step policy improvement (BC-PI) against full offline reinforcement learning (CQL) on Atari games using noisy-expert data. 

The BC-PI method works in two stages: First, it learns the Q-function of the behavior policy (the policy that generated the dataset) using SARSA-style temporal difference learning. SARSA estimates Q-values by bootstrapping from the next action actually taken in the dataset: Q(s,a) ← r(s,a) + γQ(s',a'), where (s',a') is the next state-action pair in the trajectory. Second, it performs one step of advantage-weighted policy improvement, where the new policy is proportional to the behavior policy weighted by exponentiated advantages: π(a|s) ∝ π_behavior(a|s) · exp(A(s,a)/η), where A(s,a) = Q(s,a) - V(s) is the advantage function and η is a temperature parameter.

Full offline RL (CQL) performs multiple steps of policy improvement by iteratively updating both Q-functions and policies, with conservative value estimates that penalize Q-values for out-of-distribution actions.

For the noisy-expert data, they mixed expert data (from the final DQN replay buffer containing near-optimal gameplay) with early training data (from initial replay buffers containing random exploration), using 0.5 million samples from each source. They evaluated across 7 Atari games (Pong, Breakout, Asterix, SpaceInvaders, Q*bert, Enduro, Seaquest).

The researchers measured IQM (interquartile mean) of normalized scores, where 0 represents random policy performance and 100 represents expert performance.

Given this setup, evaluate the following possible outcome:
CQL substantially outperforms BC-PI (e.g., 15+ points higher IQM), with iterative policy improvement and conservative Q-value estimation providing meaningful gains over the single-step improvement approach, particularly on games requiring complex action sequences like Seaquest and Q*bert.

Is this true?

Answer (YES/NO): NO